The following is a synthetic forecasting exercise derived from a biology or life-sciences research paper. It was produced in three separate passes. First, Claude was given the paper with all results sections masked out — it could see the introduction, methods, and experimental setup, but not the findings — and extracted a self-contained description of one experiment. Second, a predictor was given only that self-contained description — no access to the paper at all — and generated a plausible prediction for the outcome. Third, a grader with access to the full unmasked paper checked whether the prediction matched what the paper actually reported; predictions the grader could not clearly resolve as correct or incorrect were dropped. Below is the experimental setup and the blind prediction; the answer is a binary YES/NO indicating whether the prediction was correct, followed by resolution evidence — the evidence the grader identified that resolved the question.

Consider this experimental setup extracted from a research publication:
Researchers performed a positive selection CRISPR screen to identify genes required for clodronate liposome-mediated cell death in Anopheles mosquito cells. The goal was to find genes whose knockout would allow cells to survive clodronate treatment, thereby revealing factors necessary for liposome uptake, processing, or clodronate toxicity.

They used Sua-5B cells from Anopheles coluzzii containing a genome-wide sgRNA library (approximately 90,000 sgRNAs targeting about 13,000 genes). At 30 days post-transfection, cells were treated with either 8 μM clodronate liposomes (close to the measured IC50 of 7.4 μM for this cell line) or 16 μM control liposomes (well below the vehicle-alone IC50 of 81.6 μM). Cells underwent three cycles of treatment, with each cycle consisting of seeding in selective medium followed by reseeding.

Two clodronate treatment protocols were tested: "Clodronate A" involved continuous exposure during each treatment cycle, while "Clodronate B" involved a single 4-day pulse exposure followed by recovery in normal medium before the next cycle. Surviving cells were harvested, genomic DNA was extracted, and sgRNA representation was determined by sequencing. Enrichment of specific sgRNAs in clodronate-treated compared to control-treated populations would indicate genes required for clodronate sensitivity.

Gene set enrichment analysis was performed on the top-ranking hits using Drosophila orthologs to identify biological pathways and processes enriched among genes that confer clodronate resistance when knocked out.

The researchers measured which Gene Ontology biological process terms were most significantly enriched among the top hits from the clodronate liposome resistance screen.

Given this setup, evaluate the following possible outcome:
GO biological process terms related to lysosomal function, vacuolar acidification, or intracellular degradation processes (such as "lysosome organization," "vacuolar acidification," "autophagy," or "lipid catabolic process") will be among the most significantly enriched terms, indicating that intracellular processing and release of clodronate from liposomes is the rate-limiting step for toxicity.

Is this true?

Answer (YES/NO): YES